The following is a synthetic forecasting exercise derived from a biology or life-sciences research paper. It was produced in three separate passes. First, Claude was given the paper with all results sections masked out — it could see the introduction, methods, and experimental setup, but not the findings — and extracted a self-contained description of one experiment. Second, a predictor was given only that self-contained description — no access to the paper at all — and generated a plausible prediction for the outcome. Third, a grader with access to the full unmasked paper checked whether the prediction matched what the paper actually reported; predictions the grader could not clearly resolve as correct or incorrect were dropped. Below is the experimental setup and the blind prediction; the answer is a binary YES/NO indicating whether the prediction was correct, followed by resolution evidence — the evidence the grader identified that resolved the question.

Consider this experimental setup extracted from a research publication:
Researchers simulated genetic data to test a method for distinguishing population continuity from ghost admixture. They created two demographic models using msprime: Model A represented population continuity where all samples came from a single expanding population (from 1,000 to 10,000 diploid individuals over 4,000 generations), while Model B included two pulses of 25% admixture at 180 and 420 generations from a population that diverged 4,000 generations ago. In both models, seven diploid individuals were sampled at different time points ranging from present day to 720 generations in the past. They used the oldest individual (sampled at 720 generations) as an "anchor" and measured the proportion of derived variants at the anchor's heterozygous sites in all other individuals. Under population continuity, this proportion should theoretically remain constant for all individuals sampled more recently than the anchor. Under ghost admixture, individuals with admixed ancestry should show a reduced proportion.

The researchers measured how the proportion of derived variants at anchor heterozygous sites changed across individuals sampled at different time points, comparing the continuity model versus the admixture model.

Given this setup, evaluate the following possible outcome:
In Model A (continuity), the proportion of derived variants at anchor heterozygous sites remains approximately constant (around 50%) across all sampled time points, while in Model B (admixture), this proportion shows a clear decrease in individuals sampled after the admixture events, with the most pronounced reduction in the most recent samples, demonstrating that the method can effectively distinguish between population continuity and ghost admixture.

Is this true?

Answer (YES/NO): YES